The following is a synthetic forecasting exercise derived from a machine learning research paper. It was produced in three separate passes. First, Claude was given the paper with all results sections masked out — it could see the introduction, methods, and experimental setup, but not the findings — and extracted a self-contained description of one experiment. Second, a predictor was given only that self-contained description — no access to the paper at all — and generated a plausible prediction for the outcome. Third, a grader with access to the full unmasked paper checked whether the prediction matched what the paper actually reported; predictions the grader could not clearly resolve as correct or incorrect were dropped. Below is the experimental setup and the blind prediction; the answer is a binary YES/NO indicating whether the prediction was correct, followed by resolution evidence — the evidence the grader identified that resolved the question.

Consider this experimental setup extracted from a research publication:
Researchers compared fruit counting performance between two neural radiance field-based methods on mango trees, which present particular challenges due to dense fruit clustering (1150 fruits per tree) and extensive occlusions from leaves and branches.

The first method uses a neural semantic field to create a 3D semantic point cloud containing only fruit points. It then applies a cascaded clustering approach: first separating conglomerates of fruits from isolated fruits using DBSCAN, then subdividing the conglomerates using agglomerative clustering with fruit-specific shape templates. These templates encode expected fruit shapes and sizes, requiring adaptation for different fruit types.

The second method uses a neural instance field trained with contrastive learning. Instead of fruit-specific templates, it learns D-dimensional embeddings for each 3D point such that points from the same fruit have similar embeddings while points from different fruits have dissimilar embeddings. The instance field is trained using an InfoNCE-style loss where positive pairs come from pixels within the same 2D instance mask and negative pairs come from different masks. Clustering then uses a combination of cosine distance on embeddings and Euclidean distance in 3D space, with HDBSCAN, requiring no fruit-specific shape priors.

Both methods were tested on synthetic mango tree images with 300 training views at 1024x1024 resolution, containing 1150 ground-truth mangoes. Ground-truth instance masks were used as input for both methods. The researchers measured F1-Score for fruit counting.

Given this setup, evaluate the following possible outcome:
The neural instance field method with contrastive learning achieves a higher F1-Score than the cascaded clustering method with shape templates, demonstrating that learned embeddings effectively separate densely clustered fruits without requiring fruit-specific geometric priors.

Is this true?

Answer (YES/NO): NO